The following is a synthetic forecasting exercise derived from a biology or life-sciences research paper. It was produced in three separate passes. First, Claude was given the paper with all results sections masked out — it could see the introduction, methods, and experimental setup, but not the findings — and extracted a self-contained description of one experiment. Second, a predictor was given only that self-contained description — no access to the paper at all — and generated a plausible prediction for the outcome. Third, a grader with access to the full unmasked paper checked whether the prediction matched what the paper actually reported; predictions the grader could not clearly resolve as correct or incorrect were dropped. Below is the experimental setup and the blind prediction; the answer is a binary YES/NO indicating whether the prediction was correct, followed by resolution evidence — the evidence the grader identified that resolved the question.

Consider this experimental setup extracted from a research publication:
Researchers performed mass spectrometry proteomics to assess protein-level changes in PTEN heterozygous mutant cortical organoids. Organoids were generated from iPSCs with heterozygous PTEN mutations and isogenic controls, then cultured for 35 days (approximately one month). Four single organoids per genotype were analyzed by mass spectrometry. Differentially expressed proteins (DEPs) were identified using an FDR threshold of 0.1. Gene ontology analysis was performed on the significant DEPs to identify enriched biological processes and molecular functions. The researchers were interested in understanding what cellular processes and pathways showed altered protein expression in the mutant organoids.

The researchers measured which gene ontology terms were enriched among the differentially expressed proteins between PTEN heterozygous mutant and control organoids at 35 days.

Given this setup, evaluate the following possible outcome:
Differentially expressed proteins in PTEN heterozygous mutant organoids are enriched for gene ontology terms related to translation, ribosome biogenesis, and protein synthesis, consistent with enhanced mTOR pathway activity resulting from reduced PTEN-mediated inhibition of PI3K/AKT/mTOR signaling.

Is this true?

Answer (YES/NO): NO